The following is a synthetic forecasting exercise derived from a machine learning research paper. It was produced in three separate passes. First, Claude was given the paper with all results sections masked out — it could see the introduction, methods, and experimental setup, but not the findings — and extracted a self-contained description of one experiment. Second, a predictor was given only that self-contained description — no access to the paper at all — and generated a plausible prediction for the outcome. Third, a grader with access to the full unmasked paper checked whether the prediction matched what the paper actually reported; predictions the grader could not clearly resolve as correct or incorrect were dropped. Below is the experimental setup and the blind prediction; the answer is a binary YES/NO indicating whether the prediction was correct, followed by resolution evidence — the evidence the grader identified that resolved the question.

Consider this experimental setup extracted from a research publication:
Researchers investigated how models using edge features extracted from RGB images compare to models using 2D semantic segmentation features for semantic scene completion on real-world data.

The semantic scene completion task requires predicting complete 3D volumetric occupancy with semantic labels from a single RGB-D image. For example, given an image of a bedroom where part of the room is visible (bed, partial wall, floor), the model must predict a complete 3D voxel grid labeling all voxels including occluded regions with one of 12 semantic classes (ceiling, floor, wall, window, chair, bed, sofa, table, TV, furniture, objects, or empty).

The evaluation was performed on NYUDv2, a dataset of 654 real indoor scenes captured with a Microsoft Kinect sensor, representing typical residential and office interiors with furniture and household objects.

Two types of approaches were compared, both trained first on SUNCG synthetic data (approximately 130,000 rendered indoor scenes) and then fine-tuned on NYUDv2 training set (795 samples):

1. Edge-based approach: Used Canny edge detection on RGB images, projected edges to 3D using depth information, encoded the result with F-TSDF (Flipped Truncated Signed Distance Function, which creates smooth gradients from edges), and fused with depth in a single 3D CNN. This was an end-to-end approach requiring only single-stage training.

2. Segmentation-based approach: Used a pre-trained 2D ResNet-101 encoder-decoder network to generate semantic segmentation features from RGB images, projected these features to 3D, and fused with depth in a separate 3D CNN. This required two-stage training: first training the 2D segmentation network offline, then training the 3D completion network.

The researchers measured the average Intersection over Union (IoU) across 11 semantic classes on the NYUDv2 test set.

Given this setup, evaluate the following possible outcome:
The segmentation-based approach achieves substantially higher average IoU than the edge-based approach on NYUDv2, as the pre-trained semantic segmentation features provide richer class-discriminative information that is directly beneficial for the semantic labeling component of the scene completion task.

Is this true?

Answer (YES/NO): NO